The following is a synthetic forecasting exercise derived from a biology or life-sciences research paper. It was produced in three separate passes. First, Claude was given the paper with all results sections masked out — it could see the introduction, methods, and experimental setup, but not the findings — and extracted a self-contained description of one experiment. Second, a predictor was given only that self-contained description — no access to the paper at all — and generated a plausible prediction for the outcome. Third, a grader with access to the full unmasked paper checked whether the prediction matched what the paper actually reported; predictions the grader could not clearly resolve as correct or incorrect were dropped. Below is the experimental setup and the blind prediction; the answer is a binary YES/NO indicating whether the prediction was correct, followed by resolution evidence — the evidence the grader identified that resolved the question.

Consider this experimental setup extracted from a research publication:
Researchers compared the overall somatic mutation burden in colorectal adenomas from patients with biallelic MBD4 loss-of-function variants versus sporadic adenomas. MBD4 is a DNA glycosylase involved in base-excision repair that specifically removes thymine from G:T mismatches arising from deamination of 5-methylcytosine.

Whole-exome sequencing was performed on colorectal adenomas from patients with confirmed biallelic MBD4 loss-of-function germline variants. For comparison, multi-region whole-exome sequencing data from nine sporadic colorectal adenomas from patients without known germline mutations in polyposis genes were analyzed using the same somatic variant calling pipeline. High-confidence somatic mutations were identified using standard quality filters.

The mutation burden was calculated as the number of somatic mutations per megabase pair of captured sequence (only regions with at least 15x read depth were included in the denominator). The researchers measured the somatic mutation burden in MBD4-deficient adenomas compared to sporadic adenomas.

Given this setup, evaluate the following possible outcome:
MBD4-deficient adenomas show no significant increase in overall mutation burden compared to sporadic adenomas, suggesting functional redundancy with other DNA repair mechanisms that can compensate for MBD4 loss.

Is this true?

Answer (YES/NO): NO